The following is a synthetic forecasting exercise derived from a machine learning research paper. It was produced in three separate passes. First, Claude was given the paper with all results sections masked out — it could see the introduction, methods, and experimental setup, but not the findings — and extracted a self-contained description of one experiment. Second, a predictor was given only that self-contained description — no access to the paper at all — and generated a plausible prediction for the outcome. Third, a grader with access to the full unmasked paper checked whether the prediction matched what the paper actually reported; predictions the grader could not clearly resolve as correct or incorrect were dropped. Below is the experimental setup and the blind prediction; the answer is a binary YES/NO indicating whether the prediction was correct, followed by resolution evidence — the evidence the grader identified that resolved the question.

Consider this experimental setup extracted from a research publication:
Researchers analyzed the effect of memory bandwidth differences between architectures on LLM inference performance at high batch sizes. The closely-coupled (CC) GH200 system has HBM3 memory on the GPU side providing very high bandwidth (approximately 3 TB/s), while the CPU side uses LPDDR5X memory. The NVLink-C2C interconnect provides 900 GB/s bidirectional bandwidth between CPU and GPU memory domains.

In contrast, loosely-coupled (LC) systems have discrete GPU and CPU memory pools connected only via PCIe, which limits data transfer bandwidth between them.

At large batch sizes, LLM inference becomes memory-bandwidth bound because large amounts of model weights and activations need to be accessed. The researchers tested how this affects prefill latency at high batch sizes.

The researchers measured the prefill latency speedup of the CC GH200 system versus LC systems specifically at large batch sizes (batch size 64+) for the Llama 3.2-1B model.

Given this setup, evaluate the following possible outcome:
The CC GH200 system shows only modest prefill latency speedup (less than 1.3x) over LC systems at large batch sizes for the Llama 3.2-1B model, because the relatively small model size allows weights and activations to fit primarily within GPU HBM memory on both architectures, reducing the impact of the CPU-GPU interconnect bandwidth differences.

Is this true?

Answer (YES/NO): NO